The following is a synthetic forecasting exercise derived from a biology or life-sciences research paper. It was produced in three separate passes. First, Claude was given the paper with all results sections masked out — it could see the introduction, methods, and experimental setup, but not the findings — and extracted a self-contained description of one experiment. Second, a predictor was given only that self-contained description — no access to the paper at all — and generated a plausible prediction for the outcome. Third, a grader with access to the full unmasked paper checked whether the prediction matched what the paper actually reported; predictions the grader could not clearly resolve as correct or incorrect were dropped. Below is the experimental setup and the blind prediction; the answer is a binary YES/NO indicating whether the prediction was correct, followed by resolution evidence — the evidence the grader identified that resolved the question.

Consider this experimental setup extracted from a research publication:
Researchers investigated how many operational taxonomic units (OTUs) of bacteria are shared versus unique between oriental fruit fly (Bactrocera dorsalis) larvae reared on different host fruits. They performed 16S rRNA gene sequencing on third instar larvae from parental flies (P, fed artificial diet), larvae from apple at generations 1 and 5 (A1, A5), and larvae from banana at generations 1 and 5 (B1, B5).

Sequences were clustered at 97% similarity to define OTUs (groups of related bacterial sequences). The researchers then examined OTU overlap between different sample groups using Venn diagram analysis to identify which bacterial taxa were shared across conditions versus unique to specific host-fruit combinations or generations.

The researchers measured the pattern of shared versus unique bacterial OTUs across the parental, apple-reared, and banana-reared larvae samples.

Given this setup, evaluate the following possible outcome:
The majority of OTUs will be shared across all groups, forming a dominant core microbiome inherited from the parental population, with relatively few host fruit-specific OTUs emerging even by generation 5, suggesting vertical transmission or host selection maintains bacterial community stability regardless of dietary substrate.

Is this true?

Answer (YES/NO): NO